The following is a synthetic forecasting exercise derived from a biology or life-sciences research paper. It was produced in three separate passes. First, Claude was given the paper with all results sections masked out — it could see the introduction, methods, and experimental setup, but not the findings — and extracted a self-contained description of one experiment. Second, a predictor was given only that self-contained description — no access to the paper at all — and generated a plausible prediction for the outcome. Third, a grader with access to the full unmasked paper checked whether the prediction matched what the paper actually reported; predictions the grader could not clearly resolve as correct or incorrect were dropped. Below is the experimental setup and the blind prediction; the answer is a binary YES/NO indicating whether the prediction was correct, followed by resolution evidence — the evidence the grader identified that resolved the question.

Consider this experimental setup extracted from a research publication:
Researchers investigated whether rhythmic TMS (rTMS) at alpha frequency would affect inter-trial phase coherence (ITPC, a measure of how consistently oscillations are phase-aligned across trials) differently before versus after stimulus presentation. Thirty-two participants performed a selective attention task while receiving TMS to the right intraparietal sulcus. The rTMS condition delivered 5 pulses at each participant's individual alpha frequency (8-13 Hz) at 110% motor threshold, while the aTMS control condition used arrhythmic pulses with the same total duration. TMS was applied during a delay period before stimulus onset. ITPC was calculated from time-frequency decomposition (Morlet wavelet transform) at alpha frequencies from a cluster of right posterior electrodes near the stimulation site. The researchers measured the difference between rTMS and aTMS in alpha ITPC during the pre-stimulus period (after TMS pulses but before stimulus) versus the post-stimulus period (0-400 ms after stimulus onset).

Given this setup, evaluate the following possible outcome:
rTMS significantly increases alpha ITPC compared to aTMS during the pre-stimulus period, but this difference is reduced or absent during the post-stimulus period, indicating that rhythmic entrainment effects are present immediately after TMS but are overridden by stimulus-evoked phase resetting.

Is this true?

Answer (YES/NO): YES